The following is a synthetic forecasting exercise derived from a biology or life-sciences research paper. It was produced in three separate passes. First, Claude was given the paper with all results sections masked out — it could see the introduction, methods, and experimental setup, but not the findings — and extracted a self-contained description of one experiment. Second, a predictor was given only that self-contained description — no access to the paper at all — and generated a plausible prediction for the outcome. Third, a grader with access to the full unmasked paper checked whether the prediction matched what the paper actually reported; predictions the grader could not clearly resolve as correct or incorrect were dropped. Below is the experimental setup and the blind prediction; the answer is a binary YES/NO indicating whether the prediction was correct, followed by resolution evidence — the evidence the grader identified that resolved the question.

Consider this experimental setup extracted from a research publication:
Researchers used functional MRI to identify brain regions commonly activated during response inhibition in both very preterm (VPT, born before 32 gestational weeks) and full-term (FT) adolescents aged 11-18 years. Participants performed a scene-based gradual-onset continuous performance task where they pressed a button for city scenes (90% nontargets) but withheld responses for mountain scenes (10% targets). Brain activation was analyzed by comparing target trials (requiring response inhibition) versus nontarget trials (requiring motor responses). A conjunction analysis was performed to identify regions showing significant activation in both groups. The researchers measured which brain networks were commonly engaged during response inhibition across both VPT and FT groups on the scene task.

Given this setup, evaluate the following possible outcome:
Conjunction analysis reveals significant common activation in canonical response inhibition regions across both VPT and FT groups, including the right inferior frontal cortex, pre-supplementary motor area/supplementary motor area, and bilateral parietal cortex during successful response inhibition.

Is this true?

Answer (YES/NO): YES